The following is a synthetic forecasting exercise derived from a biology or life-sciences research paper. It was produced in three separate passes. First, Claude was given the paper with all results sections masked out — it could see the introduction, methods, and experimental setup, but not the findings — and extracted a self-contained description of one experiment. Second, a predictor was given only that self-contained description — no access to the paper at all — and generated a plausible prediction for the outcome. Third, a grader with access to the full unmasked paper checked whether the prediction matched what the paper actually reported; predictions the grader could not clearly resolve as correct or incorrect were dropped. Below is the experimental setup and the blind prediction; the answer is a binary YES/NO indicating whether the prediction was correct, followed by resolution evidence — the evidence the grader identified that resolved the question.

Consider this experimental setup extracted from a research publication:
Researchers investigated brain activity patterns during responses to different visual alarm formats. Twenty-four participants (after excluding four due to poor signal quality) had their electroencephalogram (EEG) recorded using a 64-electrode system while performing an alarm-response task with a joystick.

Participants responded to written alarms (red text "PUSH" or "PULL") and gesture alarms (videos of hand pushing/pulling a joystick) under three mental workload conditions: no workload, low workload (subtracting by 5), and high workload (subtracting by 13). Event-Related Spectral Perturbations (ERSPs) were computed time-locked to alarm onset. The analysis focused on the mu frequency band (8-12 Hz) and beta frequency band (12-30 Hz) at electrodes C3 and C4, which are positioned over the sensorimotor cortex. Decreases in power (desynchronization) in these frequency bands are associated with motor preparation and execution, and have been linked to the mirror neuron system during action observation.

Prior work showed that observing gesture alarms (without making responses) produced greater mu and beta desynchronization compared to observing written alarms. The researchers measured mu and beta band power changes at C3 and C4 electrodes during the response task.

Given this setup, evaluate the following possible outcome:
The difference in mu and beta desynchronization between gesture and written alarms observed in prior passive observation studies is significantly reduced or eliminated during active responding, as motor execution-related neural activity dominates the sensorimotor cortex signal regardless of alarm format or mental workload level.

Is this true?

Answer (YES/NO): NO